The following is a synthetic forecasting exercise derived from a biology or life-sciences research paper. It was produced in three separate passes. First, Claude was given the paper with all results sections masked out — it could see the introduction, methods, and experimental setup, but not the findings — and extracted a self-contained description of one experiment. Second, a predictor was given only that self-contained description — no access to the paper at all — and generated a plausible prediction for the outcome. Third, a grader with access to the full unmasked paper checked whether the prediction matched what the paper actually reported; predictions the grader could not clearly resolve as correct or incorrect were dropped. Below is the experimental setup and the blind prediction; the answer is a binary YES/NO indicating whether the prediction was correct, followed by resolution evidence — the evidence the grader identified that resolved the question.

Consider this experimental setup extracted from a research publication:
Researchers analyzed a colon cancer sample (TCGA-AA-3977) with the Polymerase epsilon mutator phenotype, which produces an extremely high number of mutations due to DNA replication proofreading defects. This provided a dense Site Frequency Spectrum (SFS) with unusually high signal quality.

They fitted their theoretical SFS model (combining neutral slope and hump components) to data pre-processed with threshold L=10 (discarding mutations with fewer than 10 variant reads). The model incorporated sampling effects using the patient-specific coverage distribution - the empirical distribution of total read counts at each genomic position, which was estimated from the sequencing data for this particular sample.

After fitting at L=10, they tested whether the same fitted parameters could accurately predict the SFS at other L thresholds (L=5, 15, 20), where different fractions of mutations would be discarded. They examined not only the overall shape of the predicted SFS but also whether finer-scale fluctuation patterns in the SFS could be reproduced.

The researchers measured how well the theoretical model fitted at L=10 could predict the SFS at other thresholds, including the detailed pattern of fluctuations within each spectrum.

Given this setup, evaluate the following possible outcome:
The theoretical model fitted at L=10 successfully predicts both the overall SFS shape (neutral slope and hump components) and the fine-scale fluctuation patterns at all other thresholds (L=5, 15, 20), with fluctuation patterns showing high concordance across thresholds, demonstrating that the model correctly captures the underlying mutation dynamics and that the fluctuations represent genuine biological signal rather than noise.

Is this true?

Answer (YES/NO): NO